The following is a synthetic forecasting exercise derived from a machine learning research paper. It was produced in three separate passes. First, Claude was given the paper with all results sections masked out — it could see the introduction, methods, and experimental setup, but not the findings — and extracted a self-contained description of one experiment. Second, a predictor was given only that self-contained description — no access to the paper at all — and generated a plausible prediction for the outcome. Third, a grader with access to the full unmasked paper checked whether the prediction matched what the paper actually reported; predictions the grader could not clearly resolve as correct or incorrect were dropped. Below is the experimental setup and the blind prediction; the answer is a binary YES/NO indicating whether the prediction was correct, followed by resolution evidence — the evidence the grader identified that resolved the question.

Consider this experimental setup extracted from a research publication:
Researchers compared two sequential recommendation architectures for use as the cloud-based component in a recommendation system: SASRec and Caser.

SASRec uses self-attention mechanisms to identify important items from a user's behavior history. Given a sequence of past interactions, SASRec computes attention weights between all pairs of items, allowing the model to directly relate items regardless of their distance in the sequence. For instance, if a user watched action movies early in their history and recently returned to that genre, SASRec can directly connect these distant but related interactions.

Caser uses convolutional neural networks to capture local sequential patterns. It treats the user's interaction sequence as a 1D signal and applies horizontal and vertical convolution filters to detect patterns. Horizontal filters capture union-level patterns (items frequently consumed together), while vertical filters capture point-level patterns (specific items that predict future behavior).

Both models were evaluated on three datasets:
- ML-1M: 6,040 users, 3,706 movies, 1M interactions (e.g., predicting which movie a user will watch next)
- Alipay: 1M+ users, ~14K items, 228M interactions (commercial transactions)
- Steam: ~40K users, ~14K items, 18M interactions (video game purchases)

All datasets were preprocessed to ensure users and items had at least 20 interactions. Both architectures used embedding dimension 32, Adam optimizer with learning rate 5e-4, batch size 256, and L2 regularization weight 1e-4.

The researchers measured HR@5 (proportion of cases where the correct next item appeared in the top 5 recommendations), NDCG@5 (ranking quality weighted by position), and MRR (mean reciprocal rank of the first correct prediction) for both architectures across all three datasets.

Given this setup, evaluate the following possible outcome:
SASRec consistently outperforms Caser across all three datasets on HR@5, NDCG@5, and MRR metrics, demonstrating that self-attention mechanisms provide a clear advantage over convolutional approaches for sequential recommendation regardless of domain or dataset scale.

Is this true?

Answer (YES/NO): NO